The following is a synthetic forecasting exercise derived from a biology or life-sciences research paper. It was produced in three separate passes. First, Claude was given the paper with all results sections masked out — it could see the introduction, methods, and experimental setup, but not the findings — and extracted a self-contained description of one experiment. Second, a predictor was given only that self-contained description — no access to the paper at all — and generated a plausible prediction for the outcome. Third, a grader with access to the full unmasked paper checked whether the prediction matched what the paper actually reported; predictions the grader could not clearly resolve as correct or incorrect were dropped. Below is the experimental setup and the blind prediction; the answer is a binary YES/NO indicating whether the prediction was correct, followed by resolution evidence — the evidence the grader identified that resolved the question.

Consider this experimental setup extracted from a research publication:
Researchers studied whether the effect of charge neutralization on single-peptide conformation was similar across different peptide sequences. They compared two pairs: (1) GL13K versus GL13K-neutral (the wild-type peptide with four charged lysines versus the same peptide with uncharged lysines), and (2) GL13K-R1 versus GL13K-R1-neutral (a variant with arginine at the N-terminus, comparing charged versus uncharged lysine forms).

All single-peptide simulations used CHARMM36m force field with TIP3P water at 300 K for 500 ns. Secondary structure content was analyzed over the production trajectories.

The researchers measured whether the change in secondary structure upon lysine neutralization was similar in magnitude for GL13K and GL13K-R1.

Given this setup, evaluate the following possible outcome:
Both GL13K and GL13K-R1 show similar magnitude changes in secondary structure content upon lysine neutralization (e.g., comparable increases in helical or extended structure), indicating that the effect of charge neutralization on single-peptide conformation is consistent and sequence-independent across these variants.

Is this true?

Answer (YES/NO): NO